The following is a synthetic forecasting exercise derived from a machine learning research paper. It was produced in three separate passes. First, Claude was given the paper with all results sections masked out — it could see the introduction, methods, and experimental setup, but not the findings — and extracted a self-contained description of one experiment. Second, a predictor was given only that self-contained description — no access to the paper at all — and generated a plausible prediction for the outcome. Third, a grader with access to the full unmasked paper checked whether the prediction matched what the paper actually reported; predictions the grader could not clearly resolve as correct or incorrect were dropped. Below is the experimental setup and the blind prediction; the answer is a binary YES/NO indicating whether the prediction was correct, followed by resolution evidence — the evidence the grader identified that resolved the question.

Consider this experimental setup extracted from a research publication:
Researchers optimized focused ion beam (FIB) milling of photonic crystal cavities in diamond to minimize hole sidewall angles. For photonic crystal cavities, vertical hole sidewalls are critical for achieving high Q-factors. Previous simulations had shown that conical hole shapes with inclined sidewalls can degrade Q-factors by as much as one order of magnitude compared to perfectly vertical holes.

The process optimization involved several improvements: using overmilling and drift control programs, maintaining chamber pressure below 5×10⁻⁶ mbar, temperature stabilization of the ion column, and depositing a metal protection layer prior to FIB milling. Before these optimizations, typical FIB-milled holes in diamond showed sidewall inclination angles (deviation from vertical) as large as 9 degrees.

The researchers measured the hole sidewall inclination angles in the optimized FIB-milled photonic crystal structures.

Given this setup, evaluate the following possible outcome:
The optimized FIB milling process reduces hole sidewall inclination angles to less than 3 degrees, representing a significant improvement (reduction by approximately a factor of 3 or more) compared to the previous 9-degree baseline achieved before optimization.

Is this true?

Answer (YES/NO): NO